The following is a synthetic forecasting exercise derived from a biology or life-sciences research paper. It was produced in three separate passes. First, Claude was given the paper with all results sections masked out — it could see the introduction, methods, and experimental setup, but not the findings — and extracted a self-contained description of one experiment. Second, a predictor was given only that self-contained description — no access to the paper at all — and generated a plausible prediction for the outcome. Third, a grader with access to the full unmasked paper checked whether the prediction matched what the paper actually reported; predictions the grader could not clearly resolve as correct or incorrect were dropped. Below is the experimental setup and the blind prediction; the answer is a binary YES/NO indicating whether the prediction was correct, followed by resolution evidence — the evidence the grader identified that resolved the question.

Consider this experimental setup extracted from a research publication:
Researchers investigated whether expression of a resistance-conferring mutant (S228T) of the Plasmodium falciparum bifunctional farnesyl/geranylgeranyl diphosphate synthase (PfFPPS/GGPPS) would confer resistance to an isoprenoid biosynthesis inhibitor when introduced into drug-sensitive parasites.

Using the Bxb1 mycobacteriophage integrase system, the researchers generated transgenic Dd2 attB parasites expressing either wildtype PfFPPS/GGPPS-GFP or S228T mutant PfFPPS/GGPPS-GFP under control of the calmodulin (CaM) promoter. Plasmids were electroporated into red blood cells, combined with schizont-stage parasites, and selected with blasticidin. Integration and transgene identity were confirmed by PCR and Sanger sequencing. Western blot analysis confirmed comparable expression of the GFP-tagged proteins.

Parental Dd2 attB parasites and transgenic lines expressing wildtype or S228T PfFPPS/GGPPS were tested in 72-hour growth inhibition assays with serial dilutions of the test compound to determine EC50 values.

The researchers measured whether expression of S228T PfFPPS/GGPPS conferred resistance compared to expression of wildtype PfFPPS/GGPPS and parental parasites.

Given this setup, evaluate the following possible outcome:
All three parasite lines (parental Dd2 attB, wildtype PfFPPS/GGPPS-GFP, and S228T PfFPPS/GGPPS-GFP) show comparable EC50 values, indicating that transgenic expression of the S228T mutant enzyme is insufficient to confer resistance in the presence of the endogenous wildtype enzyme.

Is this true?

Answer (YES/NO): NO